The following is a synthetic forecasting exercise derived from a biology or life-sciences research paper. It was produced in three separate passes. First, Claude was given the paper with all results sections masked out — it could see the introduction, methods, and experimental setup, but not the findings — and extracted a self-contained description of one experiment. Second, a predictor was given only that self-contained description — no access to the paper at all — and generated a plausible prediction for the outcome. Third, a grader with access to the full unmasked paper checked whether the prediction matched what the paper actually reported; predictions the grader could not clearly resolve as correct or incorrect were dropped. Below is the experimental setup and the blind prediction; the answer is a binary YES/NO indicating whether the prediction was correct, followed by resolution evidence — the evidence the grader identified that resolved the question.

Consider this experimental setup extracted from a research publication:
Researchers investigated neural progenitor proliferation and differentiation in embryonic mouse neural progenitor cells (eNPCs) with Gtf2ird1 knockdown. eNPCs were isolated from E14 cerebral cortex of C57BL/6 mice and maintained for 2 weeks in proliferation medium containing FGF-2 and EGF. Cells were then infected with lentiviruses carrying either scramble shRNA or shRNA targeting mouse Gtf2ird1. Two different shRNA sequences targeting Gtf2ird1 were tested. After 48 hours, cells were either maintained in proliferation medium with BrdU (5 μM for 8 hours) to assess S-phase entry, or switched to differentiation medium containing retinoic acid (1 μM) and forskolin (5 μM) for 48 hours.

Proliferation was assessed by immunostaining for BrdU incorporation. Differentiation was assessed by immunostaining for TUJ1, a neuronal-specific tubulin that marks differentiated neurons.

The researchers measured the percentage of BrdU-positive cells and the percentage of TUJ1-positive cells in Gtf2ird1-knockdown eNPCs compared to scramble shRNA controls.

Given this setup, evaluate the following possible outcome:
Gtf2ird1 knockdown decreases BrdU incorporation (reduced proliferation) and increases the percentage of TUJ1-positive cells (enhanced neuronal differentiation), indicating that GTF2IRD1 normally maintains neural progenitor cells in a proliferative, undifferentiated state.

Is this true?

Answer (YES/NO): NO